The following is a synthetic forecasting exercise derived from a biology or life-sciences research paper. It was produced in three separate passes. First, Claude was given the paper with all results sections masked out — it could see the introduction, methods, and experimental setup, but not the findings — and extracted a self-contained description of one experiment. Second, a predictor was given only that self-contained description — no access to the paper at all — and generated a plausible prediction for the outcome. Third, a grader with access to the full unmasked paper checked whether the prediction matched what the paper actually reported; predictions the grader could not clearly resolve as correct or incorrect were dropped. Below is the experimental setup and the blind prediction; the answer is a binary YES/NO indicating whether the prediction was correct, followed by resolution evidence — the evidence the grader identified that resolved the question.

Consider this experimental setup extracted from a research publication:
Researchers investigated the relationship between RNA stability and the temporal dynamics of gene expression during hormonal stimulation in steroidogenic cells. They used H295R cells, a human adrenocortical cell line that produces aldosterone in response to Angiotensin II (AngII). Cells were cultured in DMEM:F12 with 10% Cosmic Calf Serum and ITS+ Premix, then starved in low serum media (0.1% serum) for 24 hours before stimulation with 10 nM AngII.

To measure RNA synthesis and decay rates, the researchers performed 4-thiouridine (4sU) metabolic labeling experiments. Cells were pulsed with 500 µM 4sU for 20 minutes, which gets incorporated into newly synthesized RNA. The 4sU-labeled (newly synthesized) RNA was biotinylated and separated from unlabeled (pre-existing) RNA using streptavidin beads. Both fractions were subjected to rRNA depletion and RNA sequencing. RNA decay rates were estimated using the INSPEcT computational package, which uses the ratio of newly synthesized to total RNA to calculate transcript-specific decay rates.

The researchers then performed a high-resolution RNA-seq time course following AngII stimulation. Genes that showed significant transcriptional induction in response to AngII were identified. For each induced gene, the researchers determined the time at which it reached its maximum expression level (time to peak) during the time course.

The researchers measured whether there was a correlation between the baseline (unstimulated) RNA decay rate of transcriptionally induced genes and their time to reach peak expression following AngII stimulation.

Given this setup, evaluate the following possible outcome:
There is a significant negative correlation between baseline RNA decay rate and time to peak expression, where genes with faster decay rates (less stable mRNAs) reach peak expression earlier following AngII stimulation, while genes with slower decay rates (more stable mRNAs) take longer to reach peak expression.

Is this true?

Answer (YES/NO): YES